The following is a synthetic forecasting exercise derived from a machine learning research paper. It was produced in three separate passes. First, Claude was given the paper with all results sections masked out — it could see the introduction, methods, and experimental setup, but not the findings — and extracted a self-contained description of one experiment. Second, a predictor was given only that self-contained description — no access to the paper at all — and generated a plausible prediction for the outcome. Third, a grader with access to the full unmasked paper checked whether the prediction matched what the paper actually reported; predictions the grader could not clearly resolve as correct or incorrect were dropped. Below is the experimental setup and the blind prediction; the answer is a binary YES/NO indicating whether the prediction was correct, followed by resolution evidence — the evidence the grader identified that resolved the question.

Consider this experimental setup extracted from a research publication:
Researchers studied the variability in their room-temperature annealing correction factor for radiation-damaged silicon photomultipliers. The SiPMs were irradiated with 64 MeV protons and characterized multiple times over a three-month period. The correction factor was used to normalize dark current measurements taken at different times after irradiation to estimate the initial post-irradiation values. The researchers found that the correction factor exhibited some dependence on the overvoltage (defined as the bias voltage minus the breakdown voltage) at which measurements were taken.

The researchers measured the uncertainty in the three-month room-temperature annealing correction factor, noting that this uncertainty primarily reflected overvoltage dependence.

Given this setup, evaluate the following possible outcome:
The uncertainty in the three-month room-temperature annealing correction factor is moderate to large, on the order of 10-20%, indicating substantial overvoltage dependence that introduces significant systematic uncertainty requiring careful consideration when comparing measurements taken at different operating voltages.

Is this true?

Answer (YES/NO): NO